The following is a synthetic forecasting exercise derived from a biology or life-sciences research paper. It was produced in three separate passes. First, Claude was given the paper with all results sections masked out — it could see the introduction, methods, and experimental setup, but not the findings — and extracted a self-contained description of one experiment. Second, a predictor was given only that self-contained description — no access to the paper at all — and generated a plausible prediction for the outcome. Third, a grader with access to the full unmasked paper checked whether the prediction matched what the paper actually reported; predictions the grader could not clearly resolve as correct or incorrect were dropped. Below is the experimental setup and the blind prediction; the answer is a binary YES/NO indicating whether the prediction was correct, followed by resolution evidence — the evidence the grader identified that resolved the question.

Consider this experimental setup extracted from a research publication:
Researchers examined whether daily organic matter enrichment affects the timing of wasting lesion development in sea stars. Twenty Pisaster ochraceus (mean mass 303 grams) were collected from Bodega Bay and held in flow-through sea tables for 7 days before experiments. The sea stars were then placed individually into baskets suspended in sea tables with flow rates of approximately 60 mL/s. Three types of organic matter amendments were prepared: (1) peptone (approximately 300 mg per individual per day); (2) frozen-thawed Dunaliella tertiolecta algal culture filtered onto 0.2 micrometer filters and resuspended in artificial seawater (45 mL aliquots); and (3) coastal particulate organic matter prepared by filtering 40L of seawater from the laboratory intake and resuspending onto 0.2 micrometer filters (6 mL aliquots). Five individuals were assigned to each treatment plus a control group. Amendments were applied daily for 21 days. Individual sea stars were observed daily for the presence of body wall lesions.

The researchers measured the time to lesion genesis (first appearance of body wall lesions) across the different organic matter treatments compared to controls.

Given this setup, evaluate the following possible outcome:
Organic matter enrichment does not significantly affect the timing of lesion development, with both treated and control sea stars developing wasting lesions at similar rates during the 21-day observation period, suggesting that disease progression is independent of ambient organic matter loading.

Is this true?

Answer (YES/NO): NO